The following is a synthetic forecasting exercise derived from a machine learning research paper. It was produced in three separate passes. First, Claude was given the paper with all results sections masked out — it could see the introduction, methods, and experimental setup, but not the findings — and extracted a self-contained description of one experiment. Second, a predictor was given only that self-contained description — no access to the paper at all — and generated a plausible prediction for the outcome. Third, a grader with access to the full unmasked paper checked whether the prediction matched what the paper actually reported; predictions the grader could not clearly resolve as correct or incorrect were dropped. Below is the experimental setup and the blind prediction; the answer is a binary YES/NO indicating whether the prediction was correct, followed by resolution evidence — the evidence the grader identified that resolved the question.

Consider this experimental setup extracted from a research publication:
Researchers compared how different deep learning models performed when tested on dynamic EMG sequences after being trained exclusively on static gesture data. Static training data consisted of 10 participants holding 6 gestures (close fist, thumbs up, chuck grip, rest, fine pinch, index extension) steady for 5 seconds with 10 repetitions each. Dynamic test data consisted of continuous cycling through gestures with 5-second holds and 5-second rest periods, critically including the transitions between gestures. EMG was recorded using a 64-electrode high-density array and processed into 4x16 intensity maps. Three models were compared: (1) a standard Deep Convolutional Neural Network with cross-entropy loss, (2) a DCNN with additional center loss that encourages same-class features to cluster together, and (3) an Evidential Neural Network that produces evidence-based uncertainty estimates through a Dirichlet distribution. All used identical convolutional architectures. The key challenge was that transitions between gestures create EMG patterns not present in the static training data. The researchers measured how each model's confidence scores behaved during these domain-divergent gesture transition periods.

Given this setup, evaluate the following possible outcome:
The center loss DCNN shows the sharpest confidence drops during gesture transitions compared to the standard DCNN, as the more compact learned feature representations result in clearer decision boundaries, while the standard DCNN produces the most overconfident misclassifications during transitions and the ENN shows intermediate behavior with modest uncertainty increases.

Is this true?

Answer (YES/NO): NO